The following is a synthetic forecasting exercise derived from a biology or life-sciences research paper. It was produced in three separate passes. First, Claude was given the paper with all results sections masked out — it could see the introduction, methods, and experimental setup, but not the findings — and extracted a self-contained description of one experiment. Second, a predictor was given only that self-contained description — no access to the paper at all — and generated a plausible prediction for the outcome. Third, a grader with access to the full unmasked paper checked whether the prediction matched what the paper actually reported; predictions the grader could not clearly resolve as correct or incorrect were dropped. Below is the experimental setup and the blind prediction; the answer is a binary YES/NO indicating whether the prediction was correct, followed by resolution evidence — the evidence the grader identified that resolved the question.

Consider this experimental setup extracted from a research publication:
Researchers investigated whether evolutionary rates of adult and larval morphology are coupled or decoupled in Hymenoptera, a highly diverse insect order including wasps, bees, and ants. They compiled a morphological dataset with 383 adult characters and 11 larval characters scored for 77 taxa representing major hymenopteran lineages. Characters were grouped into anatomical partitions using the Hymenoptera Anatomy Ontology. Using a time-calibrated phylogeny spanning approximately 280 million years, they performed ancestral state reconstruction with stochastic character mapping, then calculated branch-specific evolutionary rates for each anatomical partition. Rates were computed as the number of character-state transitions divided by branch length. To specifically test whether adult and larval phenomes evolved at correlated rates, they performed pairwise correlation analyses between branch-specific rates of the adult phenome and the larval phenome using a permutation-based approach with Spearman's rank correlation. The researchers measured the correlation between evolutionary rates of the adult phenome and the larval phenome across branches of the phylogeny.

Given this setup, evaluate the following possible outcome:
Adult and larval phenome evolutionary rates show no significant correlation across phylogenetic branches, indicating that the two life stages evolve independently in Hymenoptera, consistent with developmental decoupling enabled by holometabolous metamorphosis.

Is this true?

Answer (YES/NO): YES